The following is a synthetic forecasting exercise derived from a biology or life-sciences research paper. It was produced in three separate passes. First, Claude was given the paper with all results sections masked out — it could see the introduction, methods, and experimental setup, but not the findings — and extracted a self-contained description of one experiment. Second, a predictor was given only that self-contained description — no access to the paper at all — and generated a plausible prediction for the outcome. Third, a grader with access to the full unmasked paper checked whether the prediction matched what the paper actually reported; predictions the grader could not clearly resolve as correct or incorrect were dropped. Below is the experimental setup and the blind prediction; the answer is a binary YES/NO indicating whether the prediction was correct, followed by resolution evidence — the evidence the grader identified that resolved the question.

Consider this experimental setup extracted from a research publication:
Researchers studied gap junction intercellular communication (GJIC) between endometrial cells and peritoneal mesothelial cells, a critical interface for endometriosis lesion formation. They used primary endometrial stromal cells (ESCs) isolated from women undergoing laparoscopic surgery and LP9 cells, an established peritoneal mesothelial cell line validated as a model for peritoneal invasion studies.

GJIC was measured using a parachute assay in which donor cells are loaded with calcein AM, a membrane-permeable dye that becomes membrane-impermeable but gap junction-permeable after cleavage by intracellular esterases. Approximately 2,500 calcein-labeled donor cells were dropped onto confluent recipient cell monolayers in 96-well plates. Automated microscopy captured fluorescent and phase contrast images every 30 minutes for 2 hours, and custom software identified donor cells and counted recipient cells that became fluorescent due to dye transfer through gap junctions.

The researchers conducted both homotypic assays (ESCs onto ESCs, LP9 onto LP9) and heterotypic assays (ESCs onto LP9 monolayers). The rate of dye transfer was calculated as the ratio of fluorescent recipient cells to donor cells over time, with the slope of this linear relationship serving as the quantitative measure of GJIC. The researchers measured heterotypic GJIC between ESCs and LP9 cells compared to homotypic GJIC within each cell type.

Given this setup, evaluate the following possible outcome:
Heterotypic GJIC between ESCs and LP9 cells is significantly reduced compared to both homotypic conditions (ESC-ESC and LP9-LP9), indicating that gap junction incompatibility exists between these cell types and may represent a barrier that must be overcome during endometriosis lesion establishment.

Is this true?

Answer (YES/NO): NO